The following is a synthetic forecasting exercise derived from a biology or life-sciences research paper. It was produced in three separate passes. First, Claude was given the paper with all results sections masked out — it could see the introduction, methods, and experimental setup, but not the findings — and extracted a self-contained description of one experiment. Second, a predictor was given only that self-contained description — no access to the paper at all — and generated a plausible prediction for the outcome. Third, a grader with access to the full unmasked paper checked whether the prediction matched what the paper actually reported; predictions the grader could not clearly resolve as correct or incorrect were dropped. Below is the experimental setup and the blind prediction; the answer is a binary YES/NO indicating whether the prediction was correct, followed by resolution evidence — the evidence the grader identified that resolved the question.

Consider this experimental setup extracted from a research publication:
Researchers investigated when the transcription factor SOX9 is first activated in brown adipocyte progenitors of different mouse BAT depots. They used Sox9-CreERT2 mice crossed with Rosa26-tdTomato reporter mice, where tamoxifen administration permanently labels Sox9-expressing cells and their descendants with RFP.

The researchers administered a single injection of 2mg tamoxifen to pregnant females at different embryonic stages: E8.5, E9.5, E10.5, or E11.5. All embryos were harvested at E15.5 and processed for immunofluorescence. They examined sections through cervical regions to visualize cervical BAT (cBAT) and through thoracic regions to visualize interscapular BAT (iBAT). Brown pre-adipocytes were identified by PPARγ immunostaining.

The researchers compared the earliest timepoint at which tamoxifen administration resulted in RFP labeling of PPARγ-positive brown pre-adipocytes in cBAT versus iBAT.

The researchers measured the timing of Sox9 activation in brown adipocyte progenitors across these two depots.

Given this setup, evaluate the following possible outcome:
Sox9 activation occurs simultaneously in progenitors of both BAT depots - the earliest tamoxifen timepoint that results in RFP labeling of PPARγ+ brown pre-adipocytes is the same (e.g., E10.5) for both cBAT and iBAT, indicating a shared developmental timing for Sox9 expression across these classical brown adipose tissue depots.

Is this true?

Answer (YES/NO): NO